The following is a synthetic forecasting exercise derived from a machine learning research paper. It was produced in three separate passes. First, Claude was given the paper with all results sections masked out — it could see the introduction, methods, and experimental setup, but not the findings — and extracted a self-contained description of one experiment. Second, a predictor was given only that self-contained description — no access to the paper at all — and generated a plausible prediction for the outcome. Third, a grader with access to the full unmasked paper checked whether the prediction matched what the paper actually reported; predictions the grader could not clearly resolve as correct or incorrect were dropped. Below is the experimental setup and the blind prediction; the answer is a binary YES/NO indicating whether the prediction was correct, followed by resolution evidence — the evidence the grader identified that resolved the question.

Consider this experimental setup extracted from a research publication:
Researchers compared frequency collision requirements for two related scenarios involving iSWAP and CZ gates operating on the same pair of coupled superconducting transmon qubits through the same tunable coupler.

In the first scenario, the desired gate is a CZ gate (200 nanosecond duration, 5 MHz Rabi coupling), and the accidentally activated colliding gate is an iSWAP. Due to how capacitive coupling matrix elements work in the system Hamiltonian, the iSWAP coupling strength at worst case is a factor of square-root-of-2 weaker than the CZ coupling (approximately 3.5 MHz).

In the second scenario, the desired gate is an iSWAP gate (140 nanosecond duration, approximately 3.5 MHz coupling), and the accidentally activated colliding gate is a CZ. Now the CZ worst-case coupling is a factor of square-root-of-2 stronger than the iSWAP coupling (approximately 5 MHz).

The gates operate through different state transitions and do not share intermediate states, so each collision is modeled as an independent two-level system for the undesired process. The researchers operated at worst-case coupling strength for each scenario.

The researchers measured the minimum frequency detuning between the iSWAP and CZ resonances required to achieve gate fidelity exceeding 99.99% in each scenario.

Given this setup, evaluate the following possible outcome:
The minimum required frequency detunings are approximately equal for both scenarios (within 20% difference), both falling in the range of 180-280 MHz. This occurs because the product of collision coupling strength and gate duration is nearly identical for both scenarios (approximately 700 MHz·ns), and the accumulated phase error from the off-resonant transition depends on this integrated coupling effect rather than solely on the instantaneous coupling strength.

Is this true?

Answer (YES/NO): YES